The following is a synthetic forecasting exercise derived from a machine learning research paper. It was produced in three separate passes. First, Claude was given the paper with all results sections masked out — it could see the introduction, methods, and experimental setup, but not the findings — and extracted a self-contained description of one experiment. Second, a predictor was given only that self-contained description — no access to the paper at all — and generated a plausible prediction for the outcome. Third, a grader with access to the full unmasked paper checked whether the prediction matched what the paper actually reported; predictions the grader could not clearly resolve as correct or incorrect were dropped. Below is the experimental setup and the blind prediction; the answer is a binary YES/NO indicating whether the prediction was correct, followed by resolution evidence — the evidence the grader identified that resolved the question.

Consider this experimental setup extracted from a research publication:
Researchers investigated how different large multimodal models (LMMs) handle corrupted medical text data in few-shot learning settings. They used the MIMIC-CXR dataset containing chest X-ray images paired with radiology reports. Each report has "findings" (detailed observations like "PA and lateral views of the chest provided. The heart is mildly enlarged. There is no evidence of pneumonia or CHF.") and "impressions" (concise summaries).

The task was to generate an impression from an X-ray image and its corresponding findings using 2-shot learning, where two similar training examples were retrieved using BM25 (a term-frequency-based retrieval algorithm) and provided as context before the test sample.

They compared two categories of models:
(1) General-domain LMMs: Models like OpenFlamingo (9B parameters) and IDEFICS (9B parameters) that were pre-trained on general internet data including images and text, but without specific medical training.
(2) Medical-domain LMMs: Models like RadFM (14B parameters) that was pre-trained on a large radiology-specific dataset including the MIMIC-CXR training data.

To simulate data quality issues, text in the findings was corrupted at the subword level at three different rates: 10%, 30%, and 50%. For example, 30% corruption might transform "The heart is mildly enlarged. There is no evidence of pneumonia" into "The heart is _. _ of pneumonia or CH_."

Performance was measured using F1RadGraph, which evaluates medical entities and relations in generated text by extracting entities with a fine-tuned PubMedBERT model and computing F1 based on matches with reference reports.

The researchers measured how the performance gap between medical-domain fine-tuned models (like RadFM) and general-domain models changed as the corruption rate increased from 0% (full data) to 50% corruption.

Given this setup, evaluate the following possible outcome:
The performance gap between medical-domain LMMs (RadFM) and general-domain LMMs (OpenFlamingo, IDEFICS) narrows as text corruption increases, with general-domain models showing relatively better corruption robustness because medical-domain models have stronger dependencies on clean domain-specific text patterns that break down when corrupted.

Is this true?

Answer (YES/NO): YES